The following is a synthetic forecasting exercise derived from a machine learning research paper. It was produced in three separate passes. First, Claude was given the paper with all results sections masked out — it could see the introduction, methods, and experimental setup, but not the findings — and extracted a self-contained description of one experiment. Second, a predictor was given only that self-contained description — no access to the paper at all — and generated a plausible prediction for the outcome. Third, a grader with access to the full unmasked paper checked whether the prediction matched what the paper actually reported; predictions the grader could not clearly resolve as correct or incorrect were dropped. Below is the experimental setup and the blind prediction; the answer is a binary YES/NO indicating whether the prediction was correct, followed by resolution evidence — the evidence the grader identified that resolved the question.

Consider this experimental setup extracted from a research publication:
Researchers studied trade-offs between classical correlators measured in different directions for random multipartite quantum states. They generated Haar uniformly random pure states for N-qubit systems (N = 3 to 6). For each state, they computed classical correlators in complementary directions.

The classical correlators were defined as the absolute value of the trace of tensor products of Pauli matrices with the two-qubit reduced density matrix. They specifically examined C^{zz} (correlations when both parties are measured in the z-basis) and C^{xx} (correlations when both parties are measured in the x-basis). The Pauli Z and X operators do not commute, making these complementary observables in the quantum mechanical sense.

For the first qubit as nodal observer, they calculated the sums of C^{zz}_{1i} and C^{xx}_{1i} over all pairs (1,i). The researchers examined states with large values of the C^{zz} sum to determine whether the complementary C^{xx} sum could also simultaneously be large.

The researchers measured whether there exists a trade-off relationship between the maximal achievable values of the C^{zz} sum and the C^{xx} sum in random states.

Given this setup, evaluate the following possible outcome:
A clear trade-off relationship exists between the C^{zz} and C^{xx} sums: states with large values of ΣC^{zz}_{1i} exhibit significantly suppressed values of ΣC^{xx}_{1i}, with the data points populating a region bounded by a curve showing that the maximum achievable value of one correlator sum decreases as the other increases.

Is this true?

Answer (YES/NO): YES